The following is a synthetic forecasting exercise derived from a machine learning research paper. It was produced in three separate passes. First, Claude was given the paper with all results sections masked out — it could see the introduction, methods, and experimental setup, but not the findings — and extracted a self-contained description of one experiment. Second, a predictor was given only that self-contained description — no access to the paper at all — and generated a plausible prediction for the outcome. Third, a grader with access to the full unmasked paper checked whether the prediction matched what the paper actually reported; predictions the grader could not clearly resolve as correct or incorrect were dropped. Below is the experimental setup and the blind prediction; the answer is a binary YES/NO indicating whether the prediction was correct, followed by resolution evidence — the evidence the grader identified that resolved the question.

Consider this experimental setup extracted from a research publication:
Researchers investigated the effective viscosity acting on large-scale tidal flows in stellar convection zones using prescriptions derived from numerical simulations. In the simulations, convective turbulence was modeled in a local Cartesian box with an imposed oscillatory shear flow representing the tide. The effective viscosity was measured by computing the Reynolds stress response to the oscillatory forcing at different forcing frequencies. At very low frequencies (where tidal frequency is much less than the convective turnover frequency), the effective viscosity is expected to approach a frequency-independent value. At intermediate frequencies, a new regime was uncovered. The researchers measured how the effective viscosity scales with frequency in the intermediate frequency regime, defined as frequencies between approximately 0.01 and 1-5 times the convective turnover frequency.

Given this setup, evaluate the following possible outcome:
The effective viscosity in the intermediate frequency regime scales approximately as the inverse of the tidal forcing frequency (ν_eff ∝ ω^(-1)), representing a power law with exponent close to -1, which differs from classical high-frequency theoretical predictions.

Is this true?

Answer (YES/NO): NO